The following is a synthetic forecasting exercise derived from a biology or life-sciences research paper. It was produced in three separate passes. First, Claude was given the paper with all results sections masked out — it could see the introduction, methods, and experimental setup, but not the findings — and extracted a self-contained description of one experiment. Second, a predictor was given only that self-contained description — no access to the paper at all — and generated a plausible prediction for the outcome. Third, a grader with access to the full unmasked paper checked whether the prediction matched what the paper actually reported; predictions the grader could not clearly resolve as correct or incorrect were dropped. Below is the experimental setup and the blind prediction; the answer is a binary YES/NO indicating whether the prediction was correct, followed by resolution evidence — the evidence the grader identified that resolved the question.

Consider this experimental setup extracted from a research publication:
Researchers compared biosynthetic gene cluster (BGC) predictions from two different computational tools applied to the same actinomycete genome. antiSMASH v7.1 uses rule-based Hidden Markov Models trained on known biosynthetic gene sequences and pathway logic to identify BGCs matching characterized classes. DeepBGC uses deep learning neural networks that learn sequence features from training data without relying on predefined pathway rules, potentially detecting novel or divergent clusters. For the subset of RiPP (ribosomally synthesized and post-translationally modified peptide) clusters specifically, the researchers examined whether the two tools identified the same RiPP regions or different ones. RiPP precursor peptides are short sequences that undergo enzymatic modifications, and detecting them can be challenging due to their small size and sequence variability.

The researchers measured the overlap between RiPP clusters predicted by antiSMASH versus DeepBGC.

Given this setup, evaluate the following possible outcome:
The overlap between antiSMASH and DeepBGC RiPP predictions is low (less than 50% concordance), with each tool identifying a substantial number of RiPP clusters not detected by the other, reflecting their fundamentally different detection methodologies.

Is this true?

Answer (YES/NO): NO